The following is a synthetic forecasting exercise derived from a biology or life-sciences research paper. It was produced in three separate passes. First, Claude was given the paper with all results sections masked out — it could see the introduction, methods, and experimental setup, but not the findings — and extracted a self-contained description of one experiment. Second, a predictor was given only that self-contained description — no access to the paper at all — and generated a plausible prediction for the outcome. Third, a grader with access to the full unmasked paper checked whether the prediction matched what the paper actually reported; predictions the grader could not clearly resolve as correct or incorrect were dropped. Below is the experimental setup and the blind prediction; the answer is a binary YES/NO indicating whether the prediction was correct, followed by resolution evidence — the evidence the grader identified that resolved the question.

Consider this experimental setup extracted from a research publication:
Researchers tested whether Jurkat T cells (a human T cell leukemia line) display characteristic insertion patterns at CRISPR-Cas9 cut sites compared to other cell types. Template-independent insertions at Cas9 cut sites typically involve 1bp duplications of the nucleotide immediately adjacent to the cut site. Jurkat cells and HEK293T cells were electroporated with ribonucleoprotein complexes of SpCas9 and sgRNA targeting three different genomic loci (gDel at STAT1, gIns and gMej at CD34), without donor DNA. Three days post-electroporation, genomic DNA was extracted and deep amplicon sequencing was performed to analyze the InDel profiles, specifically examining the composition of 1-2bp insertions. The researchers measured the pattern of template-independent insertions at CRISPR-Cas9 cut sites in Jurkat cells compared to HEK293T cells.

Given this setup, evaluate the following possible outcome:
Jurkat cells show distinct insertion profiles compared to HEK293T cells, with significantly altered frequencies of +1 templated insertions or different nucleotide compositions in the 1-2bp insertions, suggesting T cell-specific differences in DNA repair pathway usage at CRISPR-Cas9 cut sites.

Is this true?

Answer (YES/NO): YES